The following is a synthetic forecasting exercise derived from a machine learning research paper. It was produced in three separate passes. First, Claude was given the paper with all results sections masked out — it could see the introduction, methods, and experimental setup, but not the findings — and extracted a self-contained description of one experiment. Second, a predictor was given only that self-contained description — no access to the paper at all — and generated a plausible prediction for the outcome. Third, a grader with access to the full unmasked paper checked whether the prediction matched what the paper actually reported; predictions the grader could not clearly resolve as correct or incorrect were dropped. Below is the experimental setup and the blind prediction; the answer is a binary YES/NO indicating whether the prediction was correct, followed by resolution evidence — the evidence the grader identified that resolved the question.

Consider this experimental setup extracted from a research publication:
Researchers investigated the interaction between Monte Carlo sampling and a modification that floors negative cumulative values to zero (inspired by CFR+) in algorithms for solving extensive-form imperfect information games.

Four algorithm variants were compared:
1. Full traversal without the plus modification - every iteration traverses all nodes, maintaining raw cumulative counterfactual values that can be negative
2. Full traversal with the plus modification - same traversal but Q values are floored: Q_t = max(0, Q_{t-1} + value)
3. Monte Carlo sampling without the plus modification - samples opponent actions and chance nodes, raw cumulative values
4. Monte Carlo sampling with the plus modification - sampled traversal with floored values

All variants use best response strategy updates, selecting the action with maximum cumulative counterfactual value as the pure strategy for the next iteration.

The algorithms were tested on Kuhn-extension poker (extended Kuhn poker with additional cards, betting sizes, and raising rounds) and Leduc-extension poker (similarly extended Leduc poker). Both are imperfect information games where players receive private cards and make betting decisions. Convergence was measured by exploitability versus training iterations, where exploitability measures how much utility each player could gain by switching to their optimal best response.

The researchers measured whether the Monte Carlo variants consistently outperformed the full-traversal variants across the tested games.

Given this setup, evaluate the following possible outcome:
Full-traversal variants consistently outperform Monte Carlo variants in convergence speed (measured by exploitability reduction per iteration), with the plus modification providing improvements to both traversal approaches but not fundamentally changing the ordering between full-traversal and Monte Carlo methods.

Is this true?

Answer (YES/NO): NO